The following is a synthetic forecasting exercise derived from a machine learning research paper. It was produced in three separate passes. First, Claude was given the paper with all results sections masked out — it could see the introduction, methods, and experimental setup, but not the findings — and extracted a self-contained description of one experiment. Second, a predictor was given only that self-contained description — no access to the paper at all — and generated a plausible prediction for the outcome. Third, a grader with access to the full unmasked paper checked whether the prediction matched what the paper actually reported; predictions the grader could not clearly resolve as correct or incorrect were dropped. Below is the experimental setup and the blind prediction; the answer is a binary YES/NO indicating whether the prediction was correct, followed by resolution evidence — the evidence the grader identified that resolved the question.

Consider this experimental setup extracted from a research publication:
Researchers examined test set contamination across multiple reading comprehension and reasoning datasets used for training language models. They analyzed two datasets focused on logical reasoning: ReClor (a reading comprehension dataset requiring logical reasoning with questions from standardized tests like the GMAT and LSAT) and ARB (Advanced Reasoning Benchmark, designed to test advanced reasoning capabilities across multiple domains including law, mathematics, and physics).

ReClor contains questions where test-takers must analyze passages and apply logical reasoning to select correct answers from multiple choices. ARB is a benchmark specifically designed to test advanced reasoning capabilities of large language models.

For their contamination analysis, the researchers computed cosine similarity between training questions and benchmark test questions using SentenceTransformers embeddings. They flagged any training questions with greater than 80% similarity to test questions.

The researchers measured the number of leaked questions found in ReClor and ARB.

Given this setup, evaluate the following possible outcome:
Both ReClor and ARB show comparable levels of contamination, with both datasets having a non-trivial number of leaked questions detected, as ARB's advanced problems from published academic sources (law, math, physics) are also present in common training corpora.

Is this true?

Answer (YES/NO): NO